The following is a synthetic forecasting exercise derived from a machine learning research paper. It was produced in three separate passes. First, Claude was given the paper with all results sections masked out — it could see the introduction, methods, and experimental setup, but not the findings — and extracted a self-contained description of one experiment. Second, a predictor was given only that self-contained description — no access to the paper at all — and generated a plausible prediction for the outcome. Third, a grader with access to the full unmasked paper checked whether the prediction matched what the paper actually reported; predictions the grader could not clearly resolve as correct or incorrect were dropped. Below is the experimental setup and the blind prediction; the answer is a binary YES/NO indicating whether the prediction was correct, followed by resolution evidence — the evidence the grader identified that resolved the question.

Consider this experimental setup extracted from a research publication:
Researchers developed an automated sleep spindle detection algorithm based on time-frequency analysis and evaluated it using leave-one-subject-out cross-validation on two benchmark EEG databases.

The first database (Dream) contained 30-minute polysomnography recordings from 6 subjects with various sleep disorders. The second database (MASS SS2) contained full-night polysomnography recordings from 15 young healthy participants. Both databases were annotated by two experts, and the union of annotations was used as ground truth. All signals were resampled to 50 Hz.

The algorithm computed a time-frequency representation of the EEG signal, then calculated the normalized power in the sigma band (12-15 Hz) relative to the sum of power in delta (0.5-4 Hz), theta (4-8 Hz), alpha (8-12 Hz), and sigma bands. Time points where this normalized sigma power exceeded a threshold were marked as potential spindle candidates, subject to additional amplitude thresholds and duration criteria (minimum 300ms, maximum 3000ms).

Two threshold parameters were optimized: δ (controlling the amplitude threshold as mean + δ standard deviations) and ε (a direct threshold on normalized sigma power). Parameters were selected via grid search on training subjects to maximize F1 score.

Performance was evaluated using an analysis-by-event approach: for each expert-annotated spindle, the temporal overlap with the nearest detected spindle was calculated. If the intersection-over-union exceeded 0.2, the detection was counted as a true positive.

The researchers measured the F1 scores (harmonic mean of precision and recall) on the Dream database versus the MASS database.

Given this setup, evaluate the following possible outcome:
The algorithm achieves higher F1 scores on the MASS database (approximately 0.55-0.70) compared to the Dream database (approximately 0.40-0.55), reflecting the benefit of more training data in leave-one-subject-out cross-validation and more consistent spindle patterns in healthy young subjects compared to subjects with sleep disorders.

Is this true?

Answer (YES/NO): NO